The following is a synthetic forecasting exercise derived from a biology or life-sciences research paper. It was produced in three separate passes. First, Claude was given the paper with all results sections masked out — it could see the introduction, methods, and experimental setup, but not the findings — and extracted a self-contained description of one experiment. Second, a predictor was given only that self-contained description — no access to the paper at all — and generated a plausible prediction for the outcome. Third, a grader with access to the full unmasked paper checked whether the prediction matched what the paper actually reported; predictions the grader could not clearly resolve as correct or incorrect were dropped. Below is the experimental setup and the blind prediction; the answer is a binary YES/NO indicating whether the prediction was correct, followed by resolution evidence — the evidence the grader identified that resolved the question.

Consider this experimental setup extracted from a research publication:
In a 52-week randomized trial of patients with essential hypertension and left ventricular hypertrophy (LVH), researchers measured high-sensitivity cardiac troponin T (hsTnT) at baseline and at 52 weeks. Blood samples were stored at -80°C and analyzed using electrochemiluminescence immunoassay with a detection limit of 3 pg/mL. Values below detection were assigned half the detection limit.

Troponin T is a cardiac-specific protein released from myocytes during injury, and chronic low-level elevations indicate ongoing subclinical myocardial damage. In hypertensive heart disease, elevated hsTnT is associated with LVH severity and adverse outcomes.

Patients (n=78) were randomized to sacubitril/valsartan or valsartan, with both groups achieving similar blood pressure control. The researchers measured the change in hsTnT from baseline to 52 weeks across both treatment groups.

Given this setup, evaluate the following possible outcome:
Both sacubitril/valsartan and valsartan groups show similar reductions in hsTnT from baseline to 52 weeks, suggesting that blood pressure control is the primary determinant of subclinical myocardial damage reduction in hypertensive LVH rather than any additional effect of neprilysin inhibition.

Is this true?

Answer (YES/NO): NO